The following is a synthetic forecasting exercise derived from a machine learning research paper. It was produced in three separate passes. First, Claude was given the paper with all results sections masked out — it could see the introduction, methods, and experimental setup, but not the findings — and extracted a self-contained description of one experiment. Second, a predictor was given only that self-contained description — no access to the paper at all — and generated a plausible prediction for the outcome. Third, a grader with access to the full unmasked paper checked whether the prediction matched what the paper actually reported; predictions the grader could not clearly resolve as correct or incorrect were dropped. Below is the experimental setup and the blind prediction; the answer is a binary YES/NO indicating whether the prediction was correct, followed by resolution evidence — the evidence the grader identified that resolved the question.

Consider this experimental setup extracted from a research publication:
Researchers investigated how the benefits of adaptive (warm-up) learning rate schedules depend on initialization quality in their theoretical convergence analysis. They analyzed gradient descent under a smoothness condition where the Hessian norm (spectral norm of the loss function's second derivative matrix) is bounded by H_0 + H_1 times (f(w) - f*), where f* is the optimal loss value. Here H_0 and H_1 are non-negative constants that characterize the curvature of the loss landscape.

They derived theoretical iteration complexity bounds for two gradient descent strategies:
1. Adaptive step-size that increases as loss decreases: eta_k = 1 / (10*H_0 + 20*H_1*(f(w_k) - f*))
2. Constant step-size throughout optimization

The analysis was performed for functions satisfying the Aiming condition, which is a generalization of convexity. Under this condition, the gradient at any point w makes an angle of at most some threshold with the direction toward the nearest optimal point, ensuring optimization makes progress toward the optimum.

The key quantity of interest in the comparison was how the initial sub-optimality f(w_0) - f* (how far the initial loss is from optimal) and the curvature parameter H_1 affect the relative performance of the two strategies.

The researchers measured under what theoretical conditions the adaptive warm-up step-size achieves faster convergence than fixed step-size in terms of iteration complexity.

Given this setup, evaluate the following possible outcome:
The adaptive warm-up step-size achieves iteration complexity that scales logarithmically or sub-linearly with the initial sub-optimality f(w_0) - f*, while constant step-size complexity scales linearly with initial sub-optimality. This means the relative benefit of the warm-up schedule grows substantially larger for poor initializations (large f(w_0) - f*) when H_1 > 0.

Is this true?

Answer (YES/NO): NO